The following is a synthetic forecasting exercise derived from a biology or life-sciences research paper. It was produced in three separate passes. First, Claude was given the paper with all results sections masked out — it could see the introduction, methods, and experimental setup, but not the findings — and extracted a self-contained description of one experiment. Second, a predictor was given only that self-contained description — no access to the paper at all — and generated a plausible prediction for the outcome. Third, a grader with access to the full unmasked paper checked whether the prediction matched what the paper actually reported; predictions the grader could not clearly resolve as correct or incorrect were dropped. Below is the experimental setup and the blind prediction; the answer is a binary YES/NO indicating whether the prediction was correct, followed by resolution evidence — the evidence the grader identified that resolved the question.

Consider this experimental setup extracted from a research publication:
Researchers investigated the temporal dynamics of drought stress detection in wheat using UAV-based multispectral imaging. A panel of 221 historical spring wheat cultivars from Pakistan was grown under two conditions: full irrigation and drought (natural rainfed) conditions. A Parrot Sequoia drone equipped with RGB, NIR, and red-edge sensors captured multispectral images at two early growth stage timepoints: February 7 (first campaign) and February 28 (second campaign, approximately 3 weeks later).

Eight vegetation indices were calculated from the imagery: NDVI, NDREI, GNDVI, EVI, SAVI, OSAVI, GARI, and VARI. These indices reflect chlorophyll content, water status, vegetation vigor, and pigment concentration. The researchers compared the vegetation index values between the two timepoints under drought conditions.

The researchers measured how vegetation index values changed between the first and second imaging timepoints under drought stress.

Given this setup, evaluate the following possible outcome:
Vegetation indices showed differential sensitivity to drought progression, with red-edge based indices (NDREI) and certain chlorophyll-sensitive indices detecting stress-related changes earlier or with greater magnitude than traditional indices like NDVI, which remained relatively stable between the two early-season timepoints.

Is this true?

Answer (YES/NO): NO